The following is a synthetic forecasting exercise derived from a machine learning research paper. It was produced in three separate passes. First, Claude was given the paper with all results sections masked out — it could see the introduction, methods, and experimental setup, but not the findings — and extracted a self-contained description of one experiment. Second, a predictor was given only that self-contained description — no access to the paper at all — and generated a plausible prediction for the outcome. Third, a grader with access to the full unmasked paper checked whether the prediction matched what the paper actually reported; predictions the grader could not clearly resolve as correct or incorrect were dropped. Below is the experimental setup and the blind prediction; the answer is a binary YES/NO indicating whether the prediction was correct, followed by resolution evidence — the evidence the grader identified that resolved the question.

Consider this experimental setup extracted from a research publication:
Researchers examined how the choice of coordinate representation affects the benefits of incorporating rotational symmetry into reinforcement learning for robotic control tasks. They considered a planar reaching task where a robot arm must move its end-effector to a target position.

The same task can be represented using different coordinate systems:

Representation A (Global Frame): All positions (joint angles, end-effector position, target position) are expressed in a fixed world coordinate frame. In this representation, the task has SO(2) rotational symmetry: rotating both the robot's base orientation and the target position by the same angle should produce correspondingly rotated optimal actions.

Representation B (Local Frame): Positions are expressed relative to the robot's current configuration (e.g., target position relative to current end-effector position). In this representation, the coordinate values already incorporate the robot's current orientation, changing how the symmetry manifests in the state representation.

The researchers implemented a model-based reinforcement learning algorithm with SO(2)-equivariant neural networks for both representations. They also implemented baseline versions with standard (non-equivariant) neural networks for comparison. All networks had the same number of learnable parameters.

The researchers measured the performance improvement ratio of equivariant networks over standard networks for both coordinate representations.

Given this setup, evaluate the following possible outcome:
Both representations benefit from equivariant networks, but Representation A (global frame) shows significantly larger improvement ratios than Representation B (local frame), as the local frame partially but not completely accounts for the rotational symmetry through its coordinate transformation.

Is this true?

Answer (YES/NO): NO